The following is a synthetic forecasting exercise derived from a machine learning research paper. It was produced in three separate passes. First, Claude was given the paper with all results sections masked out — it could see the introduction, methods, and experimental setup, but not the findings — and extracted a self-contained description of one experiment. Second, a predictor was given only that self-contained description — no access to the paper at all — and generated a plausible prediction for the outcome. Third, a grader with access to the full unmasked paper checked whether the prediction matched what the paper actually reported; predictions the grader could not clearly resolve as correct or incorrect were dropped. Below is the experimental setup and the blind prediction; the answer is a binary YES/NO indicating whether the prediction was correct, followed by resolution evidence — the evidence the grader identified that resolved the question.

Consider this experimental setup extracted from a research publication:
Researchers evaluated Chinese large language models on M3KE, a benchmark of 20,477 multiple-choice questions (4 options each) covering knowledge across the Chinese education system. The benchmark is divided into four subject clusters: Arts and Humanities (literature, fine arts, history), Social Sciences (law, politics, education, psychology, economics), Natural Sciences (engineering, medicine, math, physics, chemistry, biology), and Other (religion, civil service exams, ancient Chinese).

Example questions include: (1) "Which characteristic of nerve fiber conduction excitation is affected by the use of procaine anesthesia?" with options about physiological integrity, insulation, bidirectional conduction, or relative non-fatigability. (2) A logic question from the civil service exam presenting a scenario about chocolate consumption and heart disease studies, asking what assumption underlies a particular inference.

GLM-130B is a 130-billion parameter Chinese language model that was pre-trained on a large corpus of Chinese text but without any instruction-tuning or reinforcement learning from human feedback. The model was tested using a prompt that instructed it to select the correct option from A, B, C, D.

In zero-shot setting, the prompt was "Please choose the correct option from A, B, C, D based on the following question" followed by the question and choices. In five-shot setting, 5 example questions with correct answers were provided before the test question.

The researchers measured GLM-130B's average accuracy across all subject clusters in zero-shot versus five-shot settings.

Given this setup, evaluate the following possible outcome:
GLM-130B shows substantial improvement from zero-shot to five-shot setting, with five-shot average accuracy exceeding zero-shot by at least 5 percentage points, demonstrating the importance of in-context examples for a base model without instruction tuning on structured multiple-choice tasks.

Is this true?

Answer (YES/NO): NO